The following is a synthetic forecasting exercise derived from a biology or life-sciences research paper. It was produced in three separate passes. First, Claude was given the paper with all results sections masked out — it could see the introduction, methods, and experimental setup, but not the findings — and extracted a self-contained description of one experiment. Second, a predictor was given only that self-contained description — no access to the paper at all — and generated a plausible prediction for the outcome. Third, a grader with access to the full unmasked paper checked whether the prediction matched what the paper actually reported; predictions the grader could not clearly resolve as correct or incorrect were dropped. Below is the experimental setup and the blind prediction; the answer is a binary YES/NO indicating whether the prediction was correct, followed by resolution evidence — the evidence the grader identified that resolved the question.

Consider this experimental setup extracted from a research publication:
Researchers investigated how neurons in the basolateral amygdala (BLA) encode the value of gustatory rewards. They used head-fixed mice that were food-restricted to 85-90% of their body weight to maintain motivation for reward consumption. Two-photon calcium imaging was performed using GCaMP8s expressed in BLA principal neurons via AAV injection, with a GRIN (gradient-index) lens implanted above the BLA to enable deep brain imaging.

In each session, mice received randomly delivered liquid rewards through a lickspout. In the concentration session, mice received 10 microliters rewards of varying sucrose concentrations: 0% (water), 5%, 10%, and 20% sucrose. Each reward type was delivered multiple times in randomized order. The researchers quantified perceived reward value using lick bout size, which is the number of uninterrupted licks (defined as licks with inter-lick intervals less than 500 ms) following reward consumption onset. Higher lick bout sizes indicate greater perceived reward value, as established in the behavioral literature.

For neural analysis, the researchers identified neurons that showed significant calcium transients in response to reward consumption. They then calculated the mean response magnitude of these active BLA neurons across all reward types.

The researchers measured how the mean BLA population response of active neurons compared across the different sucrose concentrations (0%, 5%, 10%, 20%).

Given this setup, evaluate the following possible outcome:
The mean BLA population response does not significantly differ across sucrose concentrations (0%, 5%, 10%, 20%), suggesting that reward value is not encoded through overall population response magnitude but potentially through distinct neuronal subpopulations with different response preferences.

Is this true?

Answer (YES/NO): NO